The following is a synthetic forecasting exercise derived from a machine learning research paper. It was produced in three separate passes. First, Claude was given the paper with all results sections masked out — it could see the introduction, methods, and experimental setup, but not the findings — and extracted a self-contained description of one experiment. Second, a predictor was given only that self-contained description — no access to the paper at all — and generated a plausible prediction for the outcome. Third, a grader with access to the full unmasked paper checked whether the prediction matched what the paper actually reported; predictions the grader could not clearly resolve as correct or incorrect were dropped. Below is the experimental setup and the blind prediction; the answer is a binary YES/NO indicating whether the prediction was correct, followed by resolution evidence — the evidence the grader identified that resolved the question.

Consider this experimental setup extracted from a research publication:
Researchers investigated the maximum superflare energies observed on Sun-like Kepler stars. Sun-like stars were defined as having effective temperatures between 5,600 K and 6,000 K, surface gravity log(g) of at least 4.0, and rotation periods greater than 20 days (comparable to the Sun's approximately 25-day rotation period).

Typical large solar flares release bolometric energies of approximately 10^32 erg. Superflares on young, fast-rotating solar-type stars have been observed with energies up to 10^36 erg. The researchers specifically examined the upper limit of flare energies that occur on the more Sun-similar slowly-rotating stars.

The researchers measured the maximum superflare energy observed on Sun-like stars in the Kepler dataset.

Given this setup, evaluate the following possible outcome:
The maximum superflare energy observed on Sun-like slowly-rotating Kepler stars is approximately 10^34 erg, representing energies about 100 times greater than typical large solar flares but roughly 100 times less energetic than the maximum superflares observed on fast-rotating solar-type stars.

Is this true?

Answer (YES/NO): NO